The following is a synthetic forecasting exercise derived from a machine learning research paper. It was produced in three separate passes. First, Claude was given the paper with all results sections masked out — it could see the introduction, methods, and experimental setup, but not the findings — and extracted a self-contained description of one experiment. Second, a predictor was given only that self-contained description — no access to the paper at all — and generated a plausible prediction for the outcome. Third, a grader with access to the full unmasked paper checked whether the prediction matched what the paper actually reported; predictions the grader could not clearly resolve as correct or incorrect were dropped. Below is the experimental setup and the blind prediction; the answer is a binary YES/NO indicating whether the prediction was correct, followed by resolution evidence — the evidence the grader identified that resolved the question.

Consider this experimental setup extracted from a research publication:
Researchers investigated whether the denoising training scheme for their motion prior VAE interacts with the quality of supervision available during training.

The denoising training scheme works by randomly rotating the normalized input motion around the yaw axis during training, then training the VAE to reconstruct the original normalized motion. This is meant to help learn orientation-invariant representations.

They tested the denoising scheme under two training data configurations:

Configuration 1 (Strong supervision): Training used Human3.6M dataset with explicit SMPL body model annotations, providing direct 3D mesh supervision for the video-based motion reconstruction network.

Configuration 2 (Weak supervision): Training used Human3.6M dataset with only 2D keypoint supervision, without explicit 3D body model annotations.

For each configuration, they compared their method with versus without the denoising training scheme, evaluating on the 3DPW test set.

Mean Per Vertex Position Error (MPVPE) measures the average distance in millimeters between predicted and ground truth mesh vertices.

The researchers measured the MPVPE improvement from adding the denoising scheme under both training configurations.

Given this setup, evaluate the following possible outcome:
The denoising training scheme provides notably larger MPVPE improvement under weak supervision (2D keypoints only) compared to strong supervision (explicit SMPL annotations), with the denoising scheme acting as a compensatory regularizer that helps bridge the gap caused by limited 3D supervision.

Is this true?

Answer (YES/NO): NO